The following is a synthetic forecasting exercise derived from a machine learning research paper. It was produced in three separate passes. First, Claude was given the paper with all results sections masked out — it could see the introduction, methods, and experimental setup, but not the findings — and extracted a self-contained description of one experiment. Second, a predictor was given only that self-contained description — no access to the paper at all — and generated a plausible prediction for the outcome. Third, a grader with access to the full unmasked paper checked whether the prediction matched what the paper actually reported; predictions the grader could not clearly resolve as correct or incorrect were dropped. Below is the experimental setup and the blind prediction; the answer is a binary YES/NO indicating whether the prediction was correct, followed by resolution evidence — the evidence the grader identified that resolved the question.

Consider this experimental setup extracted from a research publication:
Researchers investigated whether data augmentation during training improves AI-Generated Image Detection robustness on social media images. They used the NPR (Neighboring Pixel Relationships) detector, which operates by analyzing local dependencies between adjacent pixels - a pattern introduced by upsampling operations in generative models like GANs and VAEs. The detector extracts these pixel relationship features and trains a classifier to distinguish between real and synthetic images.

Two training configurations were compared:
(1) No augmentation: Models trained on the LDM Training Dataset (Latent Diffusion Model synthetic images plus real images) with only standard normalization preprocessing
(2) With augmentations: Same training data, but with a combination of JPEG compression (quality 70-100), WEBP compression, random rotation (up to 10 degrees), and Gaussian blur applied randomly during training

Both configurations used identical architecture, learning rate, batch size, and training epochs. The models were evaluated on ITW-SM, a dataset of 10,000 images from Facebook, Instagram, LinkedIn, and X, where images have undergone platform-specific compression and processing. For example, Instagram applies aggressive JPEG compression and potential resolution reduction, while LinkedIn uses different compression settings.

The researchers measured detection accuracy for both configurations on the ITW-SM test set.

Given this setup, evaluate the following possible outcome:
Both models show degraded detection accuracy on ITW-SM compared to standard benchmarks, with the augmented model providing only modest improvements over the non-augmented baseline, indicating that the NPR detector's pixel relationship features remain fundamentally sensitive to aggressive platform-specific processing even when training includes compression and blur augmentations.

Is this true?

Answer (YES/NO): NO